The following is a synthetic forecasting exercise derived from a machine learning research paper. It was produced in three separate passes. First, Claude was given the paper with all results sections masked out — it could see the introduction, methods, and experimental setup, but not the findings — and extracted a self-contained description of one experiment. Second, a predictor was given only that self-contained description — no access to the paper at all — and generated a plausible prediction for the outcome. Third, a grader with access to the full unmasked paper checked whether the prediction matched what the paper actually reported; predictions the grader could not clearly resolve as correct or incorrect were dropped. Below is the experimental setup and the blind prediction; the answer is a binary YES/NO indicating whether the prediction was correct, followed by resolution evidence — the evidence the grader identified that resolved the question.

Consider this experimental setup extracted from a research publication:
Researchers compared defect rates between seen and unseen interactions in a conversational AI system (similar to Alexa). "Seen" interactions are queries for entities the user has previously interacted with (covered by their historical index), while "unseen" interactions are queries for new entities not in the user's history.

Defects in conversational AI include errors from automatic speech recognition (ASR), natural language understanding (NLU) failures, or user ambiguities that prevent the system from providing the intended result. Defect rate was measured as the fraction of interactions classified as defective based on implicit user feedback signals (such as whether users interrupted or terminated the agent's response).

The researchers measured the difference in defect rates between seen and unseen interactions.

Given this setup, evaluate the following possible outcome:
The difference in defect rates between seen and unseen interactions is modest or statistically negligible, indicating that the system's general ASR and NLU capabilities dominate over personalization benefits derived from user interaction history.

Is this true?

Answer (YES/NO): NO